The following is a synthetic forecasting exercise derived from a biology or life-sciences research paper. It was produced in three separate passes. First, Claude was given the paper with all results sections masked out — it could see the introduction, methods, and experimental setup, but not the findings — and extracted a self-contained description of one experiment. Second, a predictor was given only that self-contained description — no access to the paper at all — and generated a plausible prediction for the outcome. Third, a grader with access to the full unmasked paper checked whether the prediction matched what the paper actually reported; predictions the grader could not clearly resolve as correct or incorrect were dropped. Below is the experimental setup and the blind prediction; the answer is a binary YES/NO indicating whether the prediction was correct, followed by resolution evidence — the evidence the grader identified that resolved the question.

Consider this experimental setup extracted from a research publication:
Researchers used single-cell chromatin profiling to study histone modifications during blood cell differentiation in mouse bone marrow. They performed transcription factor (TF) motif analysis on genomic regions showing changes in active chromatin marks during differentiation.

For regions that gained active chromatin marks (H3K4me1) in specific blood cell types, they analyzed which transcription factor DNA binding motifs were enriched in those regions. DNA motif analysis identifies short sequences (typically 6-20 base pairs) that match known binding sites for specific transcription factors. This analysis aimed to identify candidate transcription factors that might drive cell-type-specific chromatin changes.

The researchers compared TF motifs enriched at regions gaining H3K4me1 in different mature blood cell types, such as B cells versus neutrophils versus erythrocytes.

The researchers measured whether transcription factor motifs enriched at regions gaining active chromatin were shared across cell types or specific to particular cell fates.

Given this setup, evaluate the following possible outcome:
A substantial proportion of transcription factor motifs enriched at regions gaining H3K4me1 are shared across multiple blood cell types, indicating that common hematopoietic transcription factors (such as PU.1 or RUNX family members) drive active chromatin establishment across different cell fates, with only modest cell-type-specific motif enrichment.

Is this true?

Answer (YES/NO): NO